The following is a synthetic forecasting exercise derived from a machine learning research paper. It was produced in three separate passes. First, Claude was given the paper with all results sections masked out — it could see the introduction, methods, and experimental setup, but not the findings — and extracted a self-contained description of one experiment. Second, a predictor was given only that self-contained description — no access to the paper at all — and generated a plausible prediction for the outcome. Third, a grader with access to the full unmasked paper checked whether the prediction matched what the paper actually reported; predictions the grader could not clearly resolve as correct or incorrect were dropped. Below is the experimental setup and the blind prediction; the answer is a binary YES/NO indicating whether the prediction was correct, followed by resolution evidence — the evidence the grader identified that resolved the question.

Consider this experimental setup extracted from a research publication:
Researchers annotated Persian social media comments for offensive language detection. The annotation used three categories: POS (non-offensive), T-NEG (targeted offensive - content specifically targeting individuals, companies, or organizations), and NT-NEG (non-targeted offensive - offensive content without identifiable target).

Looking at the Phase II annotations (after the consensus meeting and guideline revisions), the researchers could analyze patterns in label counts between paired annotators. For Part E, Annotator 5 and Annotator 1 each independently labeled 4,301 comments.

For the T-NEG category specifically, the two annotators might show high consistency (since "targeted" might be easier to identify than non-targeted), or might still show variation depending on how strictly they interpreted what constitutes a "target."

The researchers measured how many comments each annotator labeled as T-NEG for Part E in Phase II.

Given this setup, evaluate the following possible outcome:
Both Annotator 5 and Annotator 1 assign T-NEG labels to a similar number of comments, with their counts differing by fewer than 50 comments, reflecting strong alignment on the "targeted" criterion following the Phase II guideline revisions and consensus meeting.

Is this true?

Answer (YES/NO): NO